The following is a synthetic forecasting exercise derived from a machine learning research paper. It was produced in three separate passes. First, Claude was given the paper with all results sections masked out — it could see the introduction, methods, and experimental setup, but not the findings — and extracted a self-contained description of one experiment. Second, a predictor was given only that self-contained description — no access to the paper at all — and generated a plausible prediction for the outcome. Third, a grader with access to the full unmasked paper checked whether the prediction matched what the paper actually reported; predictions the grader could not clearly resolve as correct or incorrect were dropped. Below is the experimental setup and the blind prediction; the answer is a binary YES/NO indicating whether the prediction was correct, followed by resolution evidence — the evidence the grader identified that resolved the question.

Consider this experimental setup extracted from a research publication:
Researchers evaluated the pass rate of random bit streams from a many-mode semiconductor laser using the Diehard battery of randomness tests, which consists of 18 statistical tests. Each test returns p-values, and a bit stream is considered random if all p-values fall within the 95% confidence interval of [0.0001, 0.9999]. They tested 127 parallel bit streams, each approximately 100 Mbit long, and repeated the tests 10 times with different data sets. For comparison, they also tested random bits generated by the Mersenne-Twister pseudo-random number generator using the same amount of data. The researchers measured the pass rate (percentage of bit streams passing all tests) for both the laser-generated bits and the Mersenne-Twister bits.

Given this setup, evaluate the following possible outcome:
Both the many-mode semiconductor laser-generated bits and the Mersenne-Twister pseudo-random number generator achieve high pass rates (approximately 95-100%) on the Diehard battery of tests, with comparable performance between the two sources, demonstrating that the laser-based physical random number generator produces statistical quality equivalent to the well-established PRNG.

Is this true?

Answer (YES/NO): NO